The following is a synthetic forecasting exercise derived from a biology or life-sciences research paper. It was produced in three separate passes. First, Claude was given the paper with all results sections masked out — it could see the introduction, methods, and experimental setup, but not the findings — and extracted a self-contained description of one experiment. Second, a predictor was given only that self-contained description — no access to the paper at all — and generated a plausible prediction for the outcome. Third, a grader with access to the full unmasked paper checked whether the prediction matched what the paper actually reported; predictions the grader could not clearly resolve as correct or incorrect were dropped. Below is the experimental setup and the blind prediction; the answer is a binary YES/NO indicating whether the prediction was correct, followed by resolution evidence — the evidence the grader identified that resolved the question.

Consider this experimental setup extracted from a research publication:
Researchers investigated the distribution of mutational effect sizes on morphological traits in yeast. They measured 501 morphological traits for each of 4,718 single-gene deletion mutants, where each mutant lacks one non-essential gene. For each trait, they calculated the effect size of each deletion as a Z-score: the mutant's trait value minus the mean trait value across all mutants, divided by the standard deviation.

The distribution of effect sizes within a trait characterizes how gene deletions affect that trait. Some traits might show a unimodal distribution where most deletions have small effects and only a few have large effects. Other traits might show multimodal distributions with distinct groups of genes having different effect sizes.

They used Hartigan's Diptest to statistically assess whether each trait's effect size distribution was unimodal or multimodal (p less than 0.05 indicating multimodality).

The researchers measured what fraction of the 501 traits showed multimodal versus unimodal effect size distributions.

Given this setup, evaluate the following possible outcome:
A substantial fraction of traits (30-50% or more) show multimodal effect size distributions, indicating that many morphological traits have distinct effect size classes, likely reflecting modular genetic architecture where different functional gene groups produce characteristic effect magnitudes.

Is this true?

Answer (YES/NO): NO